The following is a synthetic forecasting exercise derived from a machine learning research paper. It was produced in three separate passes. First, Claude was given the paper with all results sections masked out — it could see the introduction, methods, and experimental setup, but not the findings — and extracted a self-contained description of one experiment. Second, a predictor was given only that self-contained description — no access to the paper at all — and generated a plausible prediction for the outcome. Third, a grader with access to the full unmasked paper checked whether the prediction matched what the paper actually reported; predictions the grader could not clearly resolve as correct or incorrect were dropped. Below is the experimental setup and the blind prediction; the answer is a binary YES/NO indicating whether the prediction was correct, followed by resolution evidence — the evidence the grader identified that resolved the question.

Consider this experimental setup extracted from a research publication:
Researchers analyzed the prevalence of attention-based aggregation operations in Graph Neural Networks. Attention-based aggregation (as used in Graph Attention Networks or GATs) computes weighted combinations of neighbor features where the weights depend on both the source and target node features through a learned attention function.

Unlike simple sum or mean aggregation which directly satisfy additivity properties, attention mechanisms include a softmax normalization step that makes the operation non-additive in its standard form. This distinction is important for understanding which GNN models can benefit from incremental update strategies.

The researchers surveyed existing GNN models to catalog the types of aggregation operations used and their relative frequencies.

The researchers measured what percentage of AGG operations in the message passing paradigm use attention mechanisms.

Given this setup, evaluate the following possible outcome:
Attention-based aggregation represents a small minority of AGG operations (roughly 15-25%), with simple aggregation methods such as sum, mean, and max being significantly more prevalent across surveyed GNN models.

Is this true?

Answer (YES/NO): NO